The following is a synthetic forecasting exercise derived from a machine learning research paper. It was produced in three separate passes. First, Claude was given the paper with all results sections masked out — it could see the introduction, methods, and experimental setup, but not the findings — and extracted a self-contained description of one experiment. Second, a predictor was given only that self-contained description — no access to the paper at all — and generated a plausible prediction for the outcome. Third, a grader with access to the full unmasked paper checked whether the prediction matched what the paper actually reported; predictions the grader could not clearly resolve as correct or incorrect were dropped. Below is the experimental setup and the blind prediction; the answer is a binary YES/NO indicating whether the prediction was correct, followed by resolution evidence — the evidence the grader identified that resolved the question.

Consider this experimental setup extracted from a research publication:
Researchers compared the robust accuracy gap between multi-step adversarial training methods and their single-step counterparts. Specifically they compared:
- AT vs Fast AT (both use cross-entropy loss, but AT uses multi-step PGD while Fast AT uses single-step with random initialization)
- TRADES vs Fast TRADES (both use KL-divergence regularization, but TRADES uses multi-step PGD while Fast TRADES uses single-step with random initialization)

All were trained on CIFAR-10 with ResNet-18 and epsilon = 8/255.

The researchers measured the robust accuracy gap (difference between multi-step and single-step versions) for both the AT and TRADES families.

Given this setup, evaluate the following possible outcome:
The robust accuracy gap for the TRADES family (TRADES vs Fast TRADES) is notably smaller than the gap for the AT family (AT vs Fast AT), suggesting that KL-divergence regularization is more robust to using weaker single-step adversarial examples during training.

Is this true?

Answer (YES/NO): NO